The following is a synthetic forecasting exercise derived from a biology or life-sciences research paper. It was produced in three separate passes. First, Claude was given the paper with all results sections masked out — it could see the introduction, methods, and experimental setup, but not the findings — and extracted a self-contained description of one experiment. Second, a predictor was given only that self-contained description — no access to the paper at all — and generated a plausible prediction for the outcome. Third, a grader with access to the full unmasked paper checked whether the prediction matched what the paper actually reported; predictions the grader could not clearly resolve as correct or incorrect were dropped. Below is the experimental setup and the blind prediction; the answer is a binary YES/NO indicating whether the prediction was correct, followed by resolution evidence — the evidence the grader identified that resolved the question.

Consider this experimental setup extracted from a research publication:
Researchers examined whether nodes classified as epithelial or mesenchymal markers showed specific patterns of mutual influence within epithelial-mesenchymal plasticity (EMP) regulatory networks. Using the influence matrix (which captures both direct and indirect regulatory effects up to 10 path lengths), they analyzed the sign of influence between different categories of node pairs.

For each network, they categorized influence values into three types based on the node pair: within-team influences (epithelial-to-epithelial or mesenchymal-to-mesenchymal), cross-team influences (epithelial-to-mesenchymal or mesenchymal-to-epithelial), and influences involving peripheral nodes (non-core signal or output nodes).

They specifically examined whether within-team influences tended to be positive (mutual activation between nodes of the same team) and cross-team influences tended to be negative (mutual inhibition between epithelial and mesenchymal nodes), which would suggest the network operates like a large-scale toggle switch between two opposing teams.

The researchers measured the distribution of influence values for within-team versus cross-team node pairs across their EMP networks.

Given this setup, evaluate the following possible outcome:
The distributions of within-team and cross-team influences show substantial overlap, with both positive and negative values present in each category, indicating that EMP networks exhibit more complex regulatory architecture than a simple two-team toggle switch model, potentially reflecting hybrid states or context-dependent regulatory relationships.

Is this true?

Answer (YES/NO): NO